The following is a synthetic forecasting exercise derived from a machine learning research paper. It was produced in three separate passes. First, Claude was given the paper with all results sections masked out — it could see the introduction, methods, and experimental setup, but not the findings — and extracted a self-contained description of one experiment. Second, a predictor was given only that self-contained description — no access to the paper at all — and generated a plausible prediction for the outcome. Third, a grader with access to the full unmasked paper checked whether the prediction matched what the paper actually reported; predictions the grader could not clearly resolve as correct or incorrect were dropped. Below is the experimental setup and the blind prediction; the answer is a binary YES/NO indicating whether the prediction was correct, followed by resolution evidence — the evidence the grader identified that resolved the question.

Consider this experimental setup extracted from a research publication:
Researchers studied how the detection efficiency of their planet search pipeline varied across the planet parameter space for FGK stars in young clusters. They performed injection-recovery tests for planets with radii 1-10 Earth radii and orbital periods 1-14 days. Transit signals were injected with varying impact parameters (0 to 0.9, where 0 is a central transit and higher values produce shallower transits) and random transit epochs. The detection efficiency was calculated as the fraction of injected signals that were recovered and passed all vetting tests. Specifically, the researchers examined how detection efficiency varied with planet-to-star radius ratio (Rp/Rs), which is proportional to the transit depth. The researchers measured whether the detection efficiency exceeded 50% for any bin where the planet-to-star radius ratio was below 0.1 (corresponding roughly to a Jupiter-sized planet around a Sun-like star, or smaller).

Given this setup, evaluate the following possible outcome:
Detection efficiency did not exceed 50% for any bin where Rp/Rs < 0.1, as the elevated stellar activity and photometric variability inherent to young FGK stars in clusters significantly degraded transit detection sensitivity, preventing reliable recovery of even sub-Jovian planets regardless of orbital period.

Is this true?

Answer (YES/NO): YES